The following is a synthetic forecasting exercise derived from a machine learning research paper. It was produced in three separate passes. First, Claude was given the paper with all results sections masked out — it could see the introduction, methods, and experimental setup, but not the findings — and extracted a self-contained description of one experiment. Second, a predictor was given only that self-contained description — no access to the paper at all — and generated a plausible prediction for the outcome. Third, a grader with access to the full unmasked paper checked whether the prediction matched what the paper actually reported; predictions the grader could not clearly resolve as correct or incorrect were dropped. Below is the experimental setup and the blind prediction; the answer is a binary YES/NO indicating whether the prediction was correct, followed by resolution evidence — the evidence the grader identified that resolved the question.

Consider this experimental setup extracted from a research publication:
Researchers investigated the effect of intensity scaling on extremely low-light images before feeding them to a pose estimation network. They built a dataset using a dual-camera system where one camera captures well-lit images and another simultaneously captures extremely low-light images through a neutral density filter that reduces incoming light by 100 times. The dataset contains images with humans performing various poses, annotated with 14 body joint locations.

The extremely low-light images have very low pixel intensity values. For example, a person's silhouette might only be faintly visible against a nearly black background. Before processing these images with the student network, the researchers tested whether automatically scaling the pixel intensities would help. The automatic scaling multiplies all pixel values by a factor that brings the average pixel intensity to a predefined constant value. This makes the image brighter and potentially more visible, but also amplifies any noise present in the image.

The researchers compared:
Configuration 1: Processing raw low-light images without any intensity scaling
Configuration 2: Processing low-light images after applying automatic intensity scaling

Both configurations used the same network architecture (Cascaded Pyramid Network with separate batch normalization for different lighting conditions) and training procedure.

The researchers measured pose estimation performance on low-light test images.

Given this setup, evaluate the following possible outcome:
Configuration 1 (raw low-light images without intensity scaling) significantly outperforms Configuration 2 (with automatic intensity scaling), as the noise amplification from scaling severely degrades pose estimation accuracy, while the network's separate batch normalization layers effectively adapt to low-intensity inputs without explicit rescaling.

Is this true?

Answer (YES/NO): NO